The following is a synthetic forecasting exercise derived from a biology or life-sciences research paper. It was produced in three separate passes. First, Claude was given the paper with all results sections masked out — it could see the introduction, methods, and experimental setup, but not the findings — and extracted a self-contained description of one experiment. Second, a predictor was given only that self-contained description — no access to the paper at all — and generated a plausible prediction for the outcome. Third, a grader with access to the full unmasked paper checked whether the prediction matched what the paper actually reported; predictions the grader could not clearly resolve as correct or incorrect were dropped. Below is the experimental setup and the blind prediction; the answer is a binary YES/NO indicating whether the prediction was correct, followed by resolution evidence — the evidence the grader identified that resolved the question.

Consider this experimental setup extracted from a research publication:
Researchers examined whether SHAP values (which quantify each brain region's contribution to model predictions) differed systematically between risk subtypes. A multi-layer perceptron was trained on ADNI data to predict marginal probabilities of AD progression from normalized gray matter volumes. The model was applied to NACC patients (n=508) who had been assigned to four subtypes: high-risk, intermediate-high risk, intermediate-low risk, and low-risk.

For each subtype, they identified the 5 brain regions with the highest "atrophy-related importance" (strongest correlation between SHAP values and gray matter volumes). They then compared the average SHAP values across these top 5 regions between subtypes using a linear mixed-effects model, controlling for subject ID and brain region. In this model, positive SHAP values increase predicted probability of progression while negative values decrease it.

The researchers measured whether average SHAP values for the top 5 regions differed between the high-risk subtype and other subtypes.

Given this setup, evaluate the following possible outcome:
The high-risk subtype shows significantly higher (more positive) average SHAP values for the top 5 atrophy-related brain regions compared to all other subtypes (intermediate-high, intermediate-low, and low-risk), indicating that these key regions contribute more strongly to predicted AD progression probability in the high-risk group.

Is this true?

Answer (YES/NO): NO